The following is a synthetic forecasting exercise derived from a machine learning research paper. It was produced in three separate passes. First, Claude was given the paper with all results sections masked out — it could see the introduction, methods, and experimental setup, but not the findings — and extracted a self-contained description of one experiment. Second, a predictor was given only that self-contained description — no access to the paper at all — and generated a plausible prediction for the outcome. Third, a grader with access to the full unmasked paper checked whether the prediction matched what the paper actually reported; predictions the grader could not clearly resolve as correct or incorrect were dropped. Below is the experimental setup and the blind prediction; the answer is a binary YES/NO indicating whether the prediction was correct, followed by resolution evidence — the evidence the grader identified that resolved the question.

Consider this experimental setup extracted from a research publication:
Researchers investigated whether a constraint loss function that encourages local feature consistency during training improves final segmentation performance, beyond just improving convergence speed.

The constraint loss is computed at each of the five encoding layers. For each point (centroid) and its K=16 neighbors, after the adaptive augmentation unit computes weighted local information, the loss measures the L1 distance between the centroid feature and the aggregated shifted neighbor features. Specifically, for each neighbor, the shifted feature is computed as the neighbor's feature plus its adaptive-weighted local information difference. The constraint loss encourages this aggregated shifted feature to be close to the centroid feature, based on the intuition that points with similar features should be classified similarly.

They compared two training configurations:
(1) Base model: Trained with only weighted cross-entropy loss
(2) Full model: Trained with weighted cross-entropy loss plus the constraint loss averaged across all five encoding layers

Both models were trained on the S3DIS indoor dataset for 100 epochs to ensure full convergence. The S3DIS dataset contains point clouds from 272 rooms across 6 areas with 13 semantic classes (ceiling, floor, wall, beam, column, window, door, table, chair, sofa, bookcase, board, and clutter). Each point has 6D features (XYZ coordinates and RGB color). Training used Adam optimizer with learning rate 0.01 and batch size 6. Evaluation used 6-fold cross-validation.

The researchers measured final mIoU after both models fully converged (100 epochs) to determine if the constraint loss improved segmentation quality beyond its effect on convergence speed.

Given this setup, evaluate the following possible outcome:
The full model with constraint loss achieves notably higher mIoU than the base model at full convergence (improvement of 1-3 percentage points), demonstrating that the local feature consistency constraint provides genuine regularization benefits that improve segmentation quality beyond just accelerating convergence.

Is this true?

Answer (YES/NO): YES